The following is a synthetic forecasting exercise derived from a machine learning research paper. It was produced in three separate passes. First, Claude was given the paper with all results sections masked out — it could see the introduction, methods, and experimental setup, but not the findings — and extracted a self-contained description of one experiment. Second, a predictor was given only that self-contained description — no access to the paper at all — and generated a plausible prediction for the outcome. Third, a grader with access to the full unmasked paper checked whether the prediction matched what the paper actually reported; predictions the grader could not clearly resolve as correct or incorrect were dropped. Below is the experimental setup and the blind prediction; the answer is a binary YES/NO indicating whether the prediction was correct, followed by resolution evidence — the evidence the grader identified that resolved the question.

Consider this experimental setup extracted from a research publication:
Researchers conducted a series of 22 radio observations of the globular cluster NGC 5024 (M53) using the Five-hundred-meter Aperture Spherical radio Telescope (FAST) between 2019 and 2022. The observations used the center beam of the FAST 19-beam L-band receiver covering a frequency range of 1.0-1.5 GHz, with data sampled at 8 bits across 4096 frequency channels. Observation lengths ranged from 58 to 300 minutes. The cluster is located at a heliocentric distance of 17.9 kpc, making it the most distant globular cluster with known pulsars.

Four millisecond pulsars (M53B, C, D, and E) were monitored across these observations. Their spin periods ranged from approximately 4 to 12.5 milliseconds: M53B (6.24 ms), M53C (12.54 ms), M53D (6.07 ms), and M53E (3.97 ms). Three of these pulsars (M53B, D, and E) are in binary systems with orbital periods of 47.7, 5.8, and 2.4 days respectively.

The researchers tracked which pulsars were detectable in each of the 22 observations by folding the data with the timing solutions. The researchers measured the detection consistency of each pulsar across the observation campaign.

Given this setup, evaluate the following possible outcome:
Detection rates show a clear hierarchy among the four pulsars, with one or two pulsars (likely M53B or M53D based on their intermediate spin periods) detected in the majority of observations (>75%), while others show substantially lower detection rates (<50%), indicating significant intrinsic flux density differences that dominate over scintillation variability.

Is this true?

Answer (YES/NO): NO